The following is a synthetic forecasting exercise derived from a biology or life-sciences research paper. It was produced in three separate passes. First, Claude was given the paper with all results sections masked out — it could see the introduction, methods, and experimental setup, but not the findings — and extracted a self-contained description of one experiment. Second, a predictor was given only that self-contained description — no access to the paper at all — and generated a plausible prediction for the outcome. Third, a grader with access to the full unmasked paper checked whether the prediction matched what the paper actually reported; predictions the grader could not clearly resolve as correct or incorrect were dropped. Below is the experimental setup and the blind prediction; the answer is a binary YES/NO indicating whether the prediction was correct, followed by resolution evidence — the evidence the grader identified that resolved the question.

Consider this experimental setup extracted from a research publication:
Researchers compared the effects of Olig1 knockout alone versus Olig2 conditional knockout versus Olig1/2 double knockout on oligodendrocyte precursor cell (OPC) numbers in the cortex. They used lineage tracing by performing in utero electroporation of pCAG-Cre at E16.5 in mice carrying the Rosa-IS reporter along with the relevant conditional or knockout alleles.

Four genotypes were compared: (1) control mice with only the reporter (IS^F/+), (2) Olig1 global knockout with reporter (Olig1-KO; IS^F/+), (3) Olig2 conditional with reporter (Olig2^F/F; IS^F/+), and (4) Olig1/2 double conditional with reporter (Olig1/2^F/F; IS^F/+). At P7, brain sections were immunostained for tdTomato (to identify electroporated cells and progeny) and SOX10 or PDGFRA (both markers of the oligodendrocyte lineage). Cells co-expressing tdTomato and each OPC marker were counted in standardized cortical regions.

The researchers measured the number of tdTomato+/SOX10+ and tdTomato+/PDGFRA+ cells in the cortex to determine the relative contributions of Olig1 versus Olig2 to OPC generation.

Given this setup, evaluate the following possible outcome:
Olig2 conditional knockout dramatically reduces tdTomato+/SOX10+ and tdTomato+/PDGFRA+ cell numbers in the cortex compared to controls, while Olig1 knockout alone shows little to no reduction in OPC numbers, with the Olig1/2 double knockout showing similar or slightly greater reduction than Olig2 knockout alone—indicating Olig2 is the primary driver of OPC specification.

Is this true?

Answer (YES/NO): YES